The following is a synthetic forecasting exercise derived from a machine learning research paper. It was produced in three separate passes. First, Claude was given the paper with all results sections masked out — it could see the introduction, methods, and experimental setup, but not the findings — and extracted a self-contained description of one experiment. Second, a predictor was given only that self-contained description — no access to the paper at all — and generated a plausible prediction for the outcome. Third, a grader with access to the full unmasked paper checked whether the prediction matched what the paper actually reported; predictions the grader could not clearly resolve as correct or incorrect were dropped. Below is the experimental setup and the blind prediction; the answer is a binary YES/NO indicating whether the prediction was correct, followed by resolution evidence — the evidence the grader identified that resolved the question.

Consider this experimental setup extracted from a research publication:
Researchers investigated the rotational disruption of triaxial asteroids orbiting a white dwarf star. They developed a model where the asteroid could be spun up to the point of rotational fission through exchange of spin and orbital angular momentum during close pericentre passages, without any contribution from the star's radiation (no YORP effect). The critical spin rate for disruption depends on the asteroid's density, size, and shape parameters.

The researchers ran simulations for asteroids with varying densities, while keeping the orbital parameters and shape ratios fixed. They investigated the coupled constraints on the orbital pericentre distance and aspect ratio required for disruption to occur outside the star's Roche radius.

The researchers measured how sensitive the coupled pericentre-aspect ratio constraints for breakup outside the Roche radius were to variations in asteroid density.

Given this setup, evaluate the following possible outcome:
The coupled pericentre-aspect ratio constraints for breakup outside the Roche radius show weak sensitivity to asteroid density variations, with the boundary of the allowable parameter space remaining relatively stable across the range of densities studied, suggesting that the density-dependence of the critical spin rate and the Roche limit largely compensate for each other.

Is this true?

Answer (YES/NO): YES